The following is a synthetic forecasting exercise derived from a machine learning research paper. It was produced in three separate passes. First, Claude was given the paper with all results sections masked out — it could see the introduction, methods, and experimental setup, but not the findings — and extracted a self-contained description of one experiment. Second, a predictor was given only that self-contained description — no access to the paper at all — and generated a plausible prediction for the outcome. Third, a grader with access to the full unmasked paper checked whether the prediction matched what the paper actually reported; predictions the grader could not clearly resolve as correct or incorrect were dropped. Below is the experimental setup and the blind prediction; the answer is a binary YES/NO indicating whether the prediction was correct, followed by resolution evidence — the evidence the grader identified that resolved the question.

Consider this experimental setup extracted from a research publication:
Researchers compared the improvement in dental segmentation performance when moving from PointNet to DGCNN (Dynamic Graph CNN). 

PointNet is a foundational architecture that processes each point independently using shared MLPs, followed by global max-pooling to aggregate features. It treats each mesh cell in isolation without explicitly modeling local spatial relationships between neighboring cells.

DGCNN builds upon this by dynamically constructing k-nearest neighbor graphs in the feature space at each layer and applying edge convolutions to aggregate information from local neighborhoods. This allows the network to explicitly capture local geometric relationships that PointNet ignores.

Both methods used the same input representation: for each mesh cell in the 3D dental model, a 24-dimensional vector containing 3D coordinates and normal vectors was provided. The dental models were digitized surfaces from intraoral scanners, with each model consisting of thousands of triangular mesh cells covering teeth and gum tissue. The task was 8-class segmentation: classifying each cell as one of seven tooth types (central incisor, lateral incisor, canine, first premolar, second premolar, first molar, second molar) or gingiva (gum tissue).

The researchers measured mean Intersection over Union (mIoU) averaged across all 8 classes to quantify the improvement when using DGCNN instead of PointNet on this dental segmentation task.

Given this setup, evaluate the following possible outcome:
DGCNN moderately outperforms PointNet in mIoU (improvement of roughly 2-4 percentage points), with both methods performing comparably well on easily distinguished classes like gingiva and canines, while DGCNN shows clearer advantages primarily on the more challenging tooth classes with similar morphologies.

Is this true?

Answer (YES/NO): NO